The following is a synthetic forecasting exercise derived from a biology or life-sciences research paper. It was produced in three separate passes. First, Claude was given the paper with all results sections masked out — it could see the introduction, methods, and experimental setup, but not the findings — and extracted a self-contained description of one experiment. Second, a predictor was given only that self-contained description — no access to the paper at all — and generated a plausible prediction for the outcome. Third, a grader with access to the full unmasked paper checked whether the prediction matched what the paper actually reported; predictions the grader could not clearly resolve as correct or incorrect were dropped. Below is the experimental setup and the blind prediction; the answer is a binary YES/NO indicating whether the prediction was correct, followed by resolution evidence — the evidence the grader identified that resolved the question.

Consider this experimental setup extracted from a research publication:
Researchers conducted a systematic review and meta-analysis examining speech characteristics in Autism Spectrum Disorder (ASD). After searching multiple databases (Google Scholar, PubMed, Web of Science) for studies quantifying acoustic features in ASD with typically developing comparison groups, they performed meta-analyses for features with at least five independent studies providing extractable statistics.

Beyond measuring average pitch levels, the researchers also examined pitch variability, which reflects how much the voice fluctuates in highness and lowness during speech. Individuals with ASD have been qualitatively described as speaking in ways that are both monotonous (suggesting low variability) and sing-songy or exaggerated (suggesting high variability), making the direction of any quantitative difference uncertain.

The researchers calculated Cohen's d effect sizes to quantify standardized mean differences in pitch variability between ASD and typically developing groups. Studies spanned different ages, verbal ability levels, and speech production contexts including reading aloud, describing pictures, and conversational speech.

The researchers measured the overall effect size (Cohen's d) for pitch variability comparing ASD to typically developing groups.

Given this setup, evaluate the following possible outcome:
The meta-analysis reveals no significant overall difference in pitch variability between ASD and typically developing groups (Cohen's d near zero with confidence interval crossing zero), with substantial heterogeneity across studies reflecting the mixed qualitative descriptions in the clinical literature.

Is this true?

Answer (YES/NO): NO